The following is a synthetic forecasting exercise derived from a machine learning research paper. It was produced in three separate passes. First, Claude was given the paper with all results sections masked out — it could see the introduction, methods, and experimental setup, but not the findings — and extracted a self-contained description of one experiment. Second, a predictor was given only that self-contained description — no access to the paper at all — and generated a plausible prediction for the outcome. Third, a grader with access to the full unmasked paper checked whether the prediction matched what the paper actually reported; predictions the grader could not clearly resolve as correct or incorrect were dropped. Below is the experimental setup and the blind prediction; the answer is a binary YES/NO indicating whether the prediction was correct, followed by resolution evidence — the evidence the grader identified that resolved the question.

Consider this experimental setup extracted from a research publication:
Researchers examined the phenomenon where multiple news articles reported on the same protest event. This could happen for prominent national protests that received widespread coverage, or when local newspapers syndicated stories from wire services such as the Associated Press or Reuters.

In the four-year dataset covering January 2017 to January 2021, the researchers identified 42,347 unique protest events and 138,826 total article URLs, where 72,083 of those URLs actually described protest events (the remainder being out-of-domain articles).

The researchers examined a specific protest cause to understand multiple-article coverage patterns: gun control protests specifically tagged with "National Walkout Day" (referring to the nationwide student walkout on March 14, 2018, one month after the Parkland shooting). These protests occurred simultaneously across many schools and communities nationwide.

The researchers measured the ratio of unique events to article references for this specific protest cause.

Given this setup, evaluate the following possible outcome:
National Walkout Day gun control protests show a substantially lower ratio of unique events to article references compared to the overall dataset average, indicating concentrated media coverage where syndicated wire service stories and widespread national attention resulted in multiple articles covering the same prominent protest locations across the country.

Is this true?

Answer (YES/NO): NO